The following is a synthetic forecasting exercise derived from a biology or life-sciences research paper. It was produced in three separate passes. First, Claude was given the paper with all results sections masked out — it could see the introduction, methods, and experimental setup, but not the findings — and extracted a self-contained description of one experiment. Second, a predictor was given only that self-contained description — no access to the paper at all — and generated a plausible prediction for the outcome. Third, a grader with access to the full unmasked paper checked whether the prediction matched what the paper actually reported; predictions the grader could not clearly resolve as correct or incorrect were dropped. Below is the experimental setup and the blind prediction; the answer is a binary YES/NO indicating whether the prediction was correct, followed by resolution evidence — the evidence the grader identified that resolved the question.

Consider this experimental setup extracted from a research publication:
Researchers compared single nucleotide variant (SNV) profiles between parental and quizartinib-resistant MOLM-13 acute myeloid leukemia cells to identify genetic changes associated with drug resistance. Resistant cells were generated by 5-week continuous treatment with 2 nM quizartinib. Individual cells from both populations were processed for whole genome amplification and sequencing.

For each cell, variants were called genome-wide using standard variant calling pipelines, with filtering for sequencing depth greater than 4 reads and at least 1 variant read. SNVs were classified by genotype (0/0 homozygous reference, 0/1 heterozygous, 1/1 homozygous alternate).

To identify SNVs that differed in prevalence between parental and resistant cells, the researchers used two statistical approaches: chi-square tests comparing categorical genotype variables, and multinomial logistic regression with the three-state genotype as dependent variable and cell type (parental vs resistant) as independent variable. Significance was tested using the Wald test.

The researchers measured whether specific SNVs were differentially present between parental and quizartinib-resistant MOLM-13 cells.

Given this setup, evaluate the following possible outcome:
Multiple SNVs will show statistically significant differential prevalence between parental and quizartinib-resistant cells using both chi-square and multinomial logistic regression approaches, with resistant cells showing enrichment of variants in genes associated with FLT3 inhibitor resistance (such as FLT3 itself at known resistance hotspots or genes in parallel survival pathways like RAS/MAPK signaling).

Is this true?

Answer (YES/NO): YES